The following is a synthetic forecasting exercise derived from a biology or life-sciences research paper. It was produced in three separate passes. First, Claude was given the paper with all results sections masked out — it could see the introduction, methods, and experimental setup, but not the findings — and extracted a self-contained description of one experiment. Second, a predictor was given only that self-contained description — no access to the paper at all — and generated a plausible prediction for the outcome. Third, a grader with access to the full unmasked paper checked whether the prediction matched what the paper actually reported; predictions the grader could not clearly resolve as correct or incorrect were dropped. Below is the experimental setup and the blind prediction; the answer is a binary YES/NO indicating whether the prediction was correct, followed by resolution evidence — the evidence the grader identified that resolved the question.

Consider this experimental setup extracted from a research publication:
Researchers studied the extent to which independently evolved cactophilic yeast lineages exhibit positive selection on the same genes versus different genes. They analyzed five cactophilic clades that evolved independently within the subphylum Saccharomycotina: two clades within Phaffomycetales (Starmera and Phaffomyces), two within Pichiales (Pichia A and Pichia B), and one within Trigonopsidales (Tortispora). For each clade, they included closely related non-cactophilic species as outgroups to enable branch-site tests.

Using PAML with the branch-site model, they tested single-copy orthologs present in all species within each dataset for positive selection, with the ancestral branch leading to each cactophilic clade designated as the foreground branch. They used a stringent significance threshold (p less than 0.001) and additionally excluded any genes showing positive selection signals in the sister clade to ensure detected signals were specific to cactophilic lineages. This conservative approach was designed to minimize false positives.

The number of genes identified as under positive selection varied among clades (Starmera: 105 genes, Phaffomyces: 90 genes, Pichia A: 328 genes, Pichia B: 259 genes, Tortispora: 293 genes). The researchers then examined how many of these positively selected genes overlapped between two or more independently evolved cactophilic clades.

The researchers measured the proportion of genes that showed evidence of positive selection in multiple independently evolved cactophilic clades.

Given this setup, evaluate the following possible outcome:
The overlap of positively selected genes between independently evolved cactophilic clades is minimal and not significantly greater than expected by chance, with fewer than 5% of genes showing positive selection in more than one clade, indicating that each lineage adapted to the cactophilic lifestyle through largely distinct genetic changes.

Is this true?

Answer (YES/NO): NO